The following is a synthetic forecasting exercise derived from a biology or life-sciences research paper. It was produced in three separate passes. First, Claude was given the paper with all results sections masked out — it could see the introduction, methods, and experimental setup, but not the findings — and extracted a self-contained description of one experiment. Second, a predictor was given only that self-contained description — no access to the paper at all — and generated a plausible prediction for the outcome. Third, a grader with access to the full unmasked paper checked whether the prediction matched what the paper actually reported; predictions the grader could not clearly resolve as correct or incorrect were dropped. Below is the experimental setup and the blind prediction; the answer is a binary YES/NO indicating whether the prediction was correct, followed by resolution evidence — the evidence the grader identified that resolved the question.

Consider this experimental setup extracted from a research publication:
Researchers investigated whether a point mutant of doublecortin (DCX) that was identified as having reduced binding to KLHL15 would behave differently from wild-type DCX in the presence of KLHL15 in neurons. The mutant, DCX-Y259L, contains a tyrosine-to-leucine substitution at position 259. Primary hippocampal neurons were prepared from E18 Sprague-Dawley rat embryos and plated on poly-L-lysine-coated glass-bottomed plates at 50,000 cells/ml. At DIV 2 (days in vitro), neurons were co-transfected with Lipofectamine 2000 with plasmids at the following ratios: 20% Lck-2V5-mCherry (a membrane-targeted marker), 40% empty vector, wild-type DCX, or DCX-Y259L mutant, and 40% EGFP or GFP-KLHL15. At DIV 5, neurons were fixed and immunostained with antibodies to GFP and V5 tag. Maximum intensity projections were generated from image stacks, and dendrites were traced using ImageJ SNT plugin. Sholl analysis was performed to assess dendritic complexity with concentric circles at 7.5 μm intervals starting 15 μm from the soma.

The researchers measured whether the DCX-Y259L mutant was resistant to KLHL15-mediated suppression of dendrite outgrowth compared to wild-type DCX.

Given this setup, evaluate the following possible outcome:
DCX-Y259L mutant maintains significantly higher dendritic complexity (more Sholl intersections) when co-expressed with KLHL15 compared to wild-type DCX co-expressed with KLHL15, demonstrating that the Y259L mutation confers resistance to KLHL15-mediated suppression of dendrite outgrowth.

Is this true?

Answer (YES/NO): YES